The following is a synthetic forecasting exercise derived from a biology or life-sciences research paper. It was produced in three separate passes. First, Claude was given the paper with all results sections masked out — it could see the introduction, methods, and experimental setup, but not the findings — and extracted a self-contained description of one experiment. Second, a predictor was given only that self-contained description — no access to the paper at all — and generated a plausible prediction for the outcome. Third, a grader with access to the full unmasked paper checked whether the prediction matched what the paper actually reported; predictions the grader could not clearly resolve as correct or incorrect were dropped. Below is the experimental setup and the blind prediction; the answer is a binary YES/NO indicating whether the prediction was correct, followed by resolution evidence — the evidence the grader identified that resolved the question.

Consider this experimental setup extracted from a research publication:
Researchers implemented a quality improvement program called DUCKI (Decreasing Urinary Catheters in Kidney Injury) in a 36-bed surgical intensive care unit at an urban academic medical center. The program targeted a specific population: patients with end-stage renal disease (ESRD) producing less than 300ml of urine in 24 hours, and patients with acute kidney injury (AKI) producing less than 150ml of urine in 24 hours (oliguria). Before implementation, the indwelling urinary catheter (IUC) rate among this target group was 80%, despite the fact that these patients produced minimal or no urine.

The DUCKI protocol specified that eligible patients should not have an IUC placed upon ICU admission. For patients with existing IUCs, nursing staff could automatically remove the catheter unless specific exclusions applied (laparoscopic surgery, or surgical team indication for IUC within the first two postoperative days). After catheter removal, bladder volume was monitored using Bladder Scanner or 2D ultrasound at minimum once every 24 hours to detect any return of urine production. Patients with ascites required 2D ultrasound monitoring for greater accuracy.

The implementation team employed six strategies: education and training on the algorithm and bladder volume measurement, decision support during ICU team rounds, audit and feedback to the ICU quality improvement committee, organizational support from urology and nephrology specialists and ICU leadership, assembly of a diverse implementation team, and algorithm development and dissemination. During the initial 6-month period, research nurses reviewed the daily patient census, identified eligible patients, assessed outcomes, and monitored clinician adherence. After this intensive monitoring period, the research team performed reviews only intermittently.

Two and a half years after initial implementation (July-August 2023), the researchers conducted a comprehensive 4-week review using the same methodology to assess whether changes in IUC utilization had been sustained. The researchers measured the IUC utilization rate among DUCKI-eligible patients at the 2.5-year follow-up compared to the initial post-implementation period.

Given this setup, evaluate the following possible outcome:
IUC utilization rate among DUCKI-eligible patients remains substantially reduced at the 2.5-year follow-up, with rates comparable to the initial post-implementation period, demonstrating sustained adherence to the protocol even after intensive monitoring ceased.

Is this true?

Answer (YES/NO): YES